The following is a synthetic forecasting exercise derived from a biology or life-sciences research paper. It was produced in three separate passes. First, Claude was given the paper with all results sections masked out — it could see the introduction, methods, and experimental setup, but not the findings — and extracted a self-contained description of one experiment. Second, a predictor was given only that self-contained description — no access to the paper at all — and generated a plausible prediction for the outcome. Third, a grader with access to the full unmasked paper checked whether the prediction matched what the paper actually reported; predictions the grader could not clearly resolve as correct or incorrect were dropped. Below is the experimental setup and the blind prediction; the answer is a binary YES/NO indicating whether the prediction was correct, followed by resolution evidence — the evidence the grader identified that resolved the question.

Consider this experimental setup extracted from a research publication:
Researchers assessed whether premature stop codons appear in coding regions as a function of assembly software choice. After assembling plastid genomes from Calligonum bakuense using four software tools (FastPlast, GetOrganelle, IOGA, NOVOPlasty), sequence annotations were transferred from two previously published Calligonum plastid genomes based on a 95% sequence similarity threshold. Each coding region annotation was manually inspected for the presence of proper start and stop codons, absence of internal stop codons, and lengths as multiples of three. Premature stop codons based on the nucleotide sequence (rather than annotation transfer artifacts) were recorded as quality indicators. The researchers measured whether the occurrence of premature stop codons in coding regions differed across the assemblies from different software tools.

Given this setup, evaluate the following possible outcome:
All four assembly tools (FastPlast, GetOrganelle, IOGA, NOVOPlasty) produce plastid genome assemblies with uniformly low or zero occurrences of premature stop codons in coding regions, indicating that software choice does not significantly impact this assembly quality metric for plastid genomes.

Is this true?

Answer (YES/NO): NO